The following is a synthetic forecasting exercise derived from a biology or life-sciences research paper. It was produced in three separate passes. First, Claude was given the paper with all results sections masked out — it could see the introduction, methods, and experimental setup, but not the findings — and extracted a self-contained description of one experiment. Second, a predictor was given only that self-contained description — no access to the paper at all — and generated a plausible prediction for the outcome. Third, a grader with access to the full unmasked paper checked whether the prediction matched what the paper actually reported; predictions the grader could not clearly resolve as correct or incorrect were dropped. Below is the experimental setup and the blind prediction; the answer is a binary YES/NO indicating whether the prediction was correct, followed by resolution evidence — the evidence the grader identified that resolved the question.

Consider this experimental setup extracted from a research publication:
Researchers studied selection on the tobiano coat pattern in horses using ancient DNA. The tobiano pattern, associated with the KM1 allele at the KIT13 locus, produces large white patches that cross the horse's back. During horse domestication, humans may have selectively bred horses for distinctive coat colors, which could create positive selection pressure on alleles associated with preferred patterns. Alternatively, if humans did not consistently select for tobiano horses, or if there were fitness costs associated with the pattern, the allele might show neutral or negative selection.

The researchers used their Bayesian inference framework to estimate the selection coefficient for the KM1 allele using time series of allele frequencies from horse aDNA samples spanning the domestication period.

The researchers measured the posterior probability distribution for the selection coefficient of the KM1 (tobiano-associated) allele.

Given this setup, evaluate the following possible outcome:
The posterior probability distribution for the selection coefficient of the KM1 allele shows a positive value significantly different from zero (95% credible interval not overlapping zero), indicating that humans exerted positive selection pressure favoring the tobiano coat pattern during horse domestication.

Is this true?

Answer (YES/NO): NO